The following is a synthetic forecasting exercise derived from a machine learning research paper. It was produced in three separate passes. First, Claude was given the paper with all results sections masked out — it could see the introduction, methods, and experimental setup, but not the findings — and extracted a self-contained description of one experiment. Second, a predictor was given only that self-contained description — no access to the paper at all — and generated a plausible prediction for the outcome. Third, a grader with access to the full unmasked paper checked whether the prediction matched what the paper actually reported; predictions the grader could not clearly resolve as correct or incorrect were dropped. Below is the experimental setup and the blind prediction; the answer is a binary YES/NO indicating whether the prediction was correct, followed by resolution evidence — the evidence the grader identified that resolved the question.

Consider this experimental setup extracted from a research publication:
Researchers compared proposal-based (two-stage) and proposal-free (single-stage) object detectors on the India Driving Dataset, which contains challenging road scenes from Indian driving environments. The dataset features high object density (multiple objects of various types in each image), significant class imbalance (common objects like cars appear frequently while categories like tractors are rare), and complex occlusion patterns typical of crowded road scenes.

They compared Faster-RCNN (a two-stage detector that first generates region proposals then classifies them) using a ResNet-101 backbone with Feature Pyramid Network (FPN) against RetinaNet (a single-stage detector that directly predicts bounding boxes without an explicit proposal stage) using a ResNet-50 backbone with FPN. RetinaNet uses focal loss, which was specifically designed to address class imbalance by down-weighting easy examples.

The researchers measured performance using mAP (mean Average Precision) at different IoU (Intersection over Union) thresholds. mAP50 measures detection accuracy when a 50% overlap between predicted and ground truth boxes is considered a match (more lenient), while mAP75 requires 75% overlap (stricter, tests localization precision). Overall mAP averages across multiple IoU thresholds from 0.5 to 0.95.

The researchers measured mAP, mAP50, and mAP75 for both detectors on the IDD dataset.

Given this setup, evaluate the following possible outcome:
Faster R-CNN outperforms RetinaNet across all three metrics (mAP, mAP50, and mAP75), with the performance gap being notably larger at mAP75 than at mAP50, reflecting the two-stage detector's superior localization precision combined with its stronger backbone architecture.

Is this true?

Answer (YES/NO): NO